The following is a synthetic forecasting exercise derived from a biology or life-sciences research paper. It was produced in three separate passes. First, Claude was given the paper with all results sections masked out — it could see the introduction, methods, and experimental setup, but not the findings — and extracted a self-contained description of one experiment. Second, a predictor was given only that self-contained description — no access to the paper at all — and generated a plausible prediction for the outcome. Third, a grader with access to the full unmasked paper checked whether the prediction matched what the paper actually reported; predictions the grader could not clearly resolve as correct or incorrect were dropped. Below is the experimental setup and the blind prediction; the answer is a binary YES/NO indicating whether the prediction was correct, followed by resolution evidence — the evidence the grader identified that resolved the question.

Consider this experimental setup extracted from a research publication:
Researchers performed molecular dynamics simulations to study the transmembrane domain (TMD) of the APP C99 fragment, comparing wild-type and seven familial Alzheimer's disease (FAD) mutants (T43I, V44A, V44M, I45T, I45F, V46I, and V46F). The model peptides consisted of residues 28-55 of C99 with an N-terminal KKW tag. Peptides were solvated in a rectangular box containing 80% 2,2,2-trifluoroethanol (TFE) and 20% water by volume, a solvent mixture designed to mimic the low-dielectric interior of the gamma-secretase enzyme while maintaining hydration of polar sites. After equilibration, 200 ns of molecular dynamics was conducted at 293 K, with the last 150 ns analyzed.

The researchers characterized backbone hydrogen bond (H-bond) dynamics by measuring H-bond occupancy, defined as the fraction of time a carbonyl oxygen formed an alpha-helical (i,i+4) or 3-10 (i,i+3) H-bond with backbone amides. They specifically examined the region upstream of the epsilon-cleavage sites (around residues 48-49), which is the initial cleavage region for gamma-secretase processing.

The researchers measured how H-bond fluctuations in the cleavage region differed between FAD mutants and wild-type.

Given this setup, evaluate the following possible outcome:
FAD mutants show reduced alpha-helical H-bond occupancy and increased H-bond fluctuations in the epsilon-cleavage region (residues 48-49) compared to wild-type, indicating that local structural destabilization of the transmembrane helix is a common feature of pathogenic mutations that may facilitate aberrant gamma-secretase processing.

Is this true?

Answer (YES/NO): NO